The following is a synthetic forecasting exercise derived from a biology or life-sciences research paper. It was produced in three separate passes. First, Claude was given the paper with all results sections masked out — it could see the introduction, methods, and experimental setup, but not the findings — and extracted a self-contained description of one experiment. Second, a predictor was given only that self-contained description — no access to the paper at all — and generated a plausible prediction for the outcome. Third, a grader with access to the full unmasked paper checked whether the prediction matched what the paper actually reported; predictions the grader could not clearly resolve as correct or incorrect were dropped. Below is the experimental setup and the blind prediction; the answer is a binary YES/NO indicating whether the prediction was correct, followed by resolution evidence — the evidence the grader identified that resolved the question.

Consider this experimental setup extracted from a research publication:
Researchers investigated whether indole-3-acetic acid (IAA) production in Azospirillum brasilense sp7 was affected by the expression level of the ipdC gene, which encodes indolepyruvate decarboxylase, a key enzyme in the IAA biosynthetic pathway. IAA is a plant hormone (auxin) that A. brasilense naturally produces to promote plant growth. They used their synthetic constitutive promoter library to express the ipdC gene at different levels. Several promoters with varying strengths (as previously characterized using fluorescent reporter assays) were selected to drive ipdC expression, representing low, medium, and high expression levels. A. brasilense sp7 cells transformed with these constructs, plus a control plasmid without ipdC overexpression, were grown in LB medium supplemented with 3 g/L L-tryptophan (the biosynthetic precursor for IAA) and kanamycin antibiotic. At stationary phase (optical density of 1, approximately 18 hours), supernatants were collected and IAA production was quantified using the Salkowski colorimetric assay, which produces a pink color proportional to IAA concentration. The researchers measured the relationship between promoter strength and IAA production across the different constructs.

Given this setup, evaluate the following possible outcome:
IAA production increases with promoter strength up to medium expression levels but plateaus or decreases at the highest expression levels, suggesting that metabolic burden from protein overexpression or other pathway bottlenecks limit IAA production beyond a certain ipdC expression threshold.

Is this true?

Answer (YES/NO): NO